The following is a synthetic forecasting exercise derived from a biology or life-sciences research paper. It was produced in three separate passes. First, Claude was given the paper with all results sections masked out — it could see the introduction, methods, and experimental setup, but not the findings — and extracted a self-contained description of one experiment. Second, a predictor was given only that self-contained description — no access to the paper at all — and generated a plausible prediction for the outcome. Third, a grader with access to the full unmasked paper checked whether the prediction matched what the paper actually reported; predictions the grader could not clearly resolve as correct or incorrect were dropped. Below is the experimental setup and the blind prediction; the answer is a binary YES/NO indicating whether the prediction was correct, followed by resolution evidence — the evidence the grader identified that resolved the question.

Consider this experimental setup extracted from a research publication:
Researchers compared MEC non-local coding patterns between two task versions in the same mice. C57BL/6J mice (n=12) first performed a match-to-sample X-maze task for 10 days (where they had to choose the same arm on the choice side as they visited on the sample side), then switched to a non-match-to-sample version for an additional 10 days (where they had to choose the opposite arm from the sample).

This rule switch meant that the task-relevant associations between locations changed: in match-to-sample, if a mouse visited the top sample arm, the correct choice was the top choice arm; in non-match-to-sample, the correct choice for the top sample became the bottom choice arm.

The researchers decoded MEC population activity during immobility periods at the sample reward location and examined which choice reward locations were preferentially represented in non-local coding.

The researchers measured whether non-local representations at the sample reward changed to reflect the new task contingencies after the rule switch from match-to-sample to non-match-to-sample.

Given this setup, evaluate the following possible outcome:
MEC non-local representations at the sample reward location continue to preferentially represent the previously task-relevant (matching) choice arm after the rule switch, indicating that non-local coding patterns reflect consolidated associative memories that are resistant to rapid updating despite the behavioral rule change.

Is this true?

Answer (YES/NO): NO